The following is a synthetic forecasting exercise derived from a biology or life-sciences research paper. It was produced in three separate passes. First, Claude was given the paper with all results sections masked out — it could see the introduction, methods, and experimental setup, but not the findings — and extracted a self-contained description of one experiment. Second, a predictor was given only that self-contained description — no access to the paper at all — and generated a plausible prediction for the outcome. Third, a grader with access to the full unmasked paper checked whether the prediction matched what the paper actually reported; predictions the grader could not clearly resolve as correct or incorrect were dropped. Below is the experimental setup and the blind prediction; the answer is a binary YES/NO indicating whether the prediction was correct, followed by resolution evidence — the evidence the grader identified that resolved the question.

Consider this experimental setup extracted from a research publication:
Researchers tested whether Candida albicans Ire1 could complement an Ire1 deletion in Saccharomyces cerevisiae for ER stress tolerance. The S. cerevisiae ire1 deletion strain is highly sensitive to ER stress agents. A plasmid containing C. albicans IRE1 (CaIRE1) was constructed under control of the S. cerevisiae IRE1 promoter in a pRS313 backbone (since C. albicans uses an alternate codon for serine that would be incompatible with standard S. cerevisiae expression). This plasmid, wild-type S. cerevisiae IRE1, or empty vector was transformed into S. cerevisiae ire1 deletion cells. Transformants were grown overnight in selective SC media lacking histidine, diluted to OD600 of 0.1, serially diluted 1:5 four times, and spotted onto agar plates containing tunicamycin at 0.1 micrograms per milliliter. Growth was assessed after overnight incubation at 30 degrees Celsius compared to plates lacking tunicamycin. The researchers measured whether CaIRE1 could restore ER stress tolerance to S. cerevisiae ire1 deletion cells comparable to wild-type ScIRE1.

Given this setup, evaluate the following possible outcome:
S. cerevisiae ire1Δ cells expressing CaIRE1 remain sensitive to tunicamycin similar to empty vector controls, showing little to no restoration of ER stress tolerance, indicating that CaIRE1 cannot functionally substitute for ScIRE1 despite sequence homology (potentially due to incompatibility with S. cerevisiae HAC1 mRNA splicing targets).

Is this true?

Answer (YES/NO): NO